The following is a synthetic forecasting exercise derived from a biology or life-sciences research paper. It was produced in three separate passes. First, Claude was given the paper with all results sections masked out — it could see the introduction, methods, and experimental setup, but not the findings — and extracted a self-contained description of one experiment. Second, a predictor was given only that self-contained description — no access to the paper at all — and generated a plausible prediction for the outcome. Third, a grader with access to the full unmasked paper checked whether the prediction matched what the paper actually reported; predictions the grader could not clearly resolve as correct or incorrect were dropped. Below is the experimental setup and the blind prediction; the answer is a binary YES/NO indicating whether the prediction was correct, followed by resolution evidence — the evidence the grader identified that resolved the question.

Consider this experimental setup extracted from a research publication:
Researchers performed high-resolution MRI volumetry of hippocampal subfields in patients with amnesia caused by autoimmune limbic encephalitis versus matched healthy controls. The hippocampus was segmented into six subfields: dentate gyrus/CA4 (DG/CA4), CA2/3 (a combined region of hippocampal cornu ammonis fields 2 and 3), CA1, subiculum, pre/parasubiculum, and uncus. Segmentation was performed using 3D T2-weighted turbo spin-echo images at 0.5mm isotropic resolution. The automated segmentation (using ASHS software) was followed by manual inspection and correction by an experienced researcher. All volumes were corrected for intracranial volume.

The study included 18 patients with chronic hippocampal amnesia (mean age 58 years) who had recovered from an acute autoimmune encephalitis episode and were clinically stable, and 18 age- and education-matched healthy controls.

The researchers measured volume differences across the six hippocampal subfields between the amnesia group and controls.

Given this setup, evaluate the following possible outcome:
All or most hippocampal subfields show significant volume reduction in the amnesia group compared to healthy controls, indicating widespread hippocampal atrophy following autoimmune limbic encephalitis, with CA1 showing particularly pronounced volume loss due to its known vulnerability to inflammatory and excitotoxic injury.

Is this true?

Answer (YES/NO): NO